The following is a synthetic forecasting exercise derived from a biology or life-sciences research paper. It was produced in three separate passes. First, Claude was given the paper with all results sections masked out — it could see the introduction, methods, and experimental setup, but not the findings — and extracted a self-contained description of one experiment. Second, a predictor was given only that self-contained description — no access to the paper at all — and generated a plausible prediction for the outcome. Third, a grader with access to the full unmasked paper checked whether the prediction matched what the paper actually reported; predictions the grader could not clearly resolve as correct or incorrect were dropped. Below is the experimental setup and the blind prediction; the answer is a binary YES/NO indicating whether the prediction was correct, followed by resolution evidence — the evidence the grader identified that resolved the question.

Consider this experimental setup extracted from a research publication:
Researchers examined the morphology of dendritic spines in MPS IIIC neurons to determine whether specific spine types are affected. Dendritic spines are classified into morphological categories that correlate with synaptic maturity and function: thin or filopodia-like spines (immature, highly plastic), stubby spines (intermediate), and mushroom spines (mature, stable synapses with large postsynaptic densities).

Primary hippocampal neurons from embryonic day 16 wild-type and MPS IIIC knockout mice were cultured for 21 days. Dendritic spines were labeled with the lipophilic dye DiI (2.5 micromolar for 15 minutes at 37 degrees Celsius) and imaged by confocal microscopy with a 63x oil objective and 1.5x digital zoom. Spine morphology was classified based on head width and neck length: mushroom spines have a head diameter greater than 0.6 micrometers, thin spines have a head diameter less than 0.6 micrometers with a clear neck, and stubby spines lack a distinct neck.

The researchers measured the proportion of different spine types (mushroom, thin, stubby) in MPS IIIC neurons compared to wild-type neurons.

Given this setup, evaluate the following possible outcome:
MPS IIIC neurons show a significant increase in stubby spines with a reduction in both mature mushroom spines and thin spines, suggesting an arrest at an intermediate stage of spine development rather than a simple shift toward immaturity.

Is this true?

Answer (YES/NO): NO